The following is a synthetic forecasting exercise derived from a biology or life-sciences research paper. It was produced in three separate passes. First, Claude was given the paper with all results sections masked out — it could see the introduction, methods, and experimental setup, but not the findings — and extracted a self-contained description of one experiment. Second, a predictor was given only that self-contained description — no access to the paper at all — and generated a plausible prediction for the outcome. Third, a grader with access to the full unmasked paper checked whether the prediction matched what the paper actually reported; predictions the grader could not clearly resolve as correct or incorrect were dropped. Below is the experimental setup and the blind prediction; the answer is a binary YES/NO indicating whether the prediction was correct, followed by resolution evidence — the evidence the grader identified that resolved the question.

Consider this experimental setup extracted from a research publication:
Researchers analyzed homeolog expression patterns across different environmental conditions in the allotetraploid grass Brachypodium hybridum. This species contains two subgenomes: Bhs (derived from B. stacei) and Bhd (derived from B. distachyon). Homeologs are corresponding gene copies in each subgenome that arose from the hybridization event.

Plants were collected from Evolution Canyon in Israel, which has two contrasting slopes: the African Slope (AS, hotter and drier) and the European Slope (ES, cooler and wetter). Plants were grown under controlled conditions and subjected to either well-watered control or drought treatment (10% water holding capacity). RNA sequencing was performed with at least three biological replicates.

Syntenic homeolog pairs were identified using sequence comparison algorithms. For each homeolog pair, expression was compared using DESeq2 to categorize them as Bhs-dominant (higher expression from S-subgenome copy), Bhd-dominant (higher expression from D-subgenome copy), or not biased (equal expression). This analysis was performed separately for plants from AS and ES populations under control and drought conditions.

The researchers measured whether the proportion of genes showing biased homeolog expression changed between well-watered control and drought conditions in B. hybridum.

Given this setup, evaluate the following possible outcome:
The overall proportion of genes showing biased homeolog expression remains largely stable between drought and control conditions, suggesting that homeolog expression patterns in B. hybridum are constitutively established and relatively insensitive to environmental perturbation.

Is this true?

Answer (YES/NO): YES